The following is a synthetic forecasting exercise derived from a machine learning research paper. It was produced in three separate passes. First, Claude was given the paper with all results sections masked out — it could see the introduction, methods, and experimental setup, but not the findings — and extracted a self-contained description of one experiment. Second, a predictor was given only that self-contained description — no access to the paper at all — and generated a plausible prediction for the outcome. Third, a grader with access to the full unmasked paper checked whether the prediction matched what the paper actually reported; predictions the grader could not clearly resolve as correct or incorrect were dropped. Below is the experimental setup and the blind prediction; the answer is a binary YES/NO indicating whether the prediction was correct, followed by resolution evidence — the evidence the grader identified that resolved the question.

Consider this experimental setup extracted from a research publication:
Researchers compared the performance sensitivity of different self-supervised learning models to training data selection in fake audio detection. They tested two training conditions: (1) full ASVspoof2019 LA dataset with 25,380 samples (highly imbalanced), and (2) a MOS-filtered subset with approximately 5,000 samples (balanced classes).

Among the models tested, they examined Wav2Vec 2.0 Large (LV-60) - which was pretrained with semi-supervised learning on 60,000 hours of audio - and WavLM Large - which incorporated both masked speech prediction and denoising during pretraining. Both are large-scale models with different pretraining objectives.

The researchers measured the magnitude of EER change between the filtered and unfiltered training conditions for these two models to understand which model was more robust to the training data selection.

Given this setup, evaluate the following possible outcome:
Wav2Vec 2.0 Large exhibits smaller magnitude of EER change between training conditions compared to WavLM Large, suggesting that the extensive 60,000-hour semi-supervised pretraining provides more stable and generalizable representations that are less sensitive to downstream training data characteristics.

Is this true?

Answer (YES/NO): YES